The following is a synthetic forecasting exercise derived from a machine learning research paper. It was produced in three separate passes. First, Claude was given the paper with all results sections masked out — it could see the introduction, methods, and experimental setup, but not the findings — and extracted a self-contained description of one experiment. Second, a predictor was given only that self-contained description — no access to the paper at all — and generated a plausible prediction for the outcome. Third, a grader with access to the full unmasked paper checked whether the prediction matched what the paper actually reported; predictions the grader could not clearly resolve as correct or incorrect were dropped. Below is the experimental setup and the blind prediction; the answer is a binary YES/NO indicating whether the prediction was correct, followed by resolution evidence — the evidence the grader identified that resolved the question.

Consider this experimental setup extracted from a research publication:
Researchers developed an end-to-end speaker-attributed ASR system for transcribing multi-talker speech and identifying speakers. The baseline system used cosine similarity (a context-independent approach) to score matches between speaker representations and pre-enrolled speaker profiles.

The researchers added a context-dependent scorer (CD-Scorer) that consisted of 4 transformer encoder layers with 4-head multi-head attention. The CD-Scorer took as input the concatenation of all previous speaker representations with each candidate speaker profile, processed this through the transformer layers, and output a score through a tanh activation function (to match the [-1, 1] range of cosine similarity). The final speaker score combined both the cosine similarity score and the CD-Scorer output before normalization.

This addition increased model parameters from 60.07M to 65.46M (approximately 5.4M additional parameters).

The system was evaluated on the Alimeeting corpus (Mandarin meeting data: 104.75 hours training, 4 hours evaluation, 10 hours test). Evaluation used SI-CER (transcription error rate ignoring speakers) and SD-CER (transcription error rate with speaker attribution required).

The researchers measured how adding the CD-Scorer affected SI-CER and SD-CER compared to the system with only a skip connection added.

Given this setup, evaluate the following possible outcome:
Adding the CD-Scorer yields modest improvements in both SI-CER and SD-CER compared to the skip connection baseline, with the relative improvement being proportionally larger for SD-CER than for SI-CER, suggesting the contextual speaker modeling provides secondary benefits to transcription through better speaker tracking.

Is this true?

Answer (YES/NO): NO